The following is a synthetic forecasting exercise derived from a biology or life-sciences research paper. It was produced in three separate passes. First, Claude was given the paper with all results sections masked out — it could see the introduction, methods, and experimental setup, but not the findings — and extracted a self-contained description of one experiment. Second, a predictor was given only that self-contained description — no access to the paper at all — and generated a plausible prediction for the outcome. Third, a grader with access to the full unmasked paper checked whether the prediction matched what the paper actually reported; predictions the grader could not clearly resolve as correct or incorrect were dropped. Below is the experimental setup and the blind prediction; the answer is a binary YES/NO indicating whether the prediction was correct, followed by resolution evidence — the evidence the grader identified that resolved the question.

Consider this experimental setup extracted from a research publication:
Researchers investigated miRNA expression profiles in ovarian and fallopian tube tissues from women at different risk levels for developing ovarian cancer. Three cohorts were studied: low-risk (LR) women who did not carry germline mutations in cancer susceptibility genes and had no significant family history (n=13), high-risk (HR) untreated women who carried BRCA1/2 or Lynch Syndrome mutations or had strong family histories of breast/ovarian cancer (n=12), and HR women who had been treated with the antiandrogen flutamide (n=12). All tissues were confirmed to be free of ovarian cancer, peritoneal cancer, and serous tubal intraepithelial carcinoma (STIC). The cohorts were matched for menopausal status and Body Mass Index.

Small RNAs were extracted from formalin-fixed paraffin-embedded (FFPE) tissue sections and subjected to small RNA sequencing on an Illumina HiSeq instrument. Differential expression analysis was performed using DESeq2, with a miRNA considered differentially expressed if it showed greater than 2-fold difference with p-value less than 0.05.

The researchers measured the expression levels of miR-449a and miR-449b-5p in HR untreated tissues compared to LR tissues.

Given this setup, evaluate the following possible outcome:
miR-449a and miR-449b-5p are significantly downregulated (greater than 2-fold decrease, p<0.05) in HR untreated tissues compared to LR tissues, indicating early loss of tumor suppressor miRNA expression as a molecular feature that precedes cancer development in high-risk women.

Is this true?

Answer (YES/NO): YES